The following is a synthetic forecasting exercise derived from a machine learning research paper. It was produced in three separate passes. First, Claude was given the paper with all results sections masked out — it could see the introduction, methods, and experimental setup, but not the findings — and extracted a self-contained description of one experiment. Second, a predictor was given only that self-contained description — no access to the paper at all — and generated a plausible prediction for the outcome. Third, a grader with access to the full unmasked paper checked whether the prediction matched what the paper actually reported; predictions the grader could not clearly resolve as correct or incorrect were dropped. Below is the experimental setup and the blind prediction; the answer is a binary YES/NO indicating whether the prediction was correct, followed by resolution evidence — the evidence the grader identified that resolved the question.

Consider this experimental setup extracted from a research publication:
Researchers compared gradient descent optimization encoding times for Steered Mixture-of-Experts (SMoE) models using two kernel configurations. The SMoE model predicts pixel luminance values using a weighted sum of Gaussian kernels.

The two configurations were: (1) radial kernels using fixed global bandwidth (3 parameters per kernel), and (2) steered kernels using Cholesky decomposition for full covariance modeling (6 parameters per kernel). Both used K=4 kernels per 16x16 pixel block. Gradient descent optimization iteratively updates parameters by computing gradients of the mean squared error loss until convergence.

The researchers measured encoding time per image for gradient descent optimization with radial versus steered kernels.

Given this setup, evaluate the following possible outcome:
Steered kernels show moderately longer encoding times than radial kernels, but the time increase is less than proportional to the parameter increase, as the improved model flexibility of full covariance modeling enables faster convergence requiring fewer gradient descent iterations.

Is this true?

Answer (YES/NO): YES